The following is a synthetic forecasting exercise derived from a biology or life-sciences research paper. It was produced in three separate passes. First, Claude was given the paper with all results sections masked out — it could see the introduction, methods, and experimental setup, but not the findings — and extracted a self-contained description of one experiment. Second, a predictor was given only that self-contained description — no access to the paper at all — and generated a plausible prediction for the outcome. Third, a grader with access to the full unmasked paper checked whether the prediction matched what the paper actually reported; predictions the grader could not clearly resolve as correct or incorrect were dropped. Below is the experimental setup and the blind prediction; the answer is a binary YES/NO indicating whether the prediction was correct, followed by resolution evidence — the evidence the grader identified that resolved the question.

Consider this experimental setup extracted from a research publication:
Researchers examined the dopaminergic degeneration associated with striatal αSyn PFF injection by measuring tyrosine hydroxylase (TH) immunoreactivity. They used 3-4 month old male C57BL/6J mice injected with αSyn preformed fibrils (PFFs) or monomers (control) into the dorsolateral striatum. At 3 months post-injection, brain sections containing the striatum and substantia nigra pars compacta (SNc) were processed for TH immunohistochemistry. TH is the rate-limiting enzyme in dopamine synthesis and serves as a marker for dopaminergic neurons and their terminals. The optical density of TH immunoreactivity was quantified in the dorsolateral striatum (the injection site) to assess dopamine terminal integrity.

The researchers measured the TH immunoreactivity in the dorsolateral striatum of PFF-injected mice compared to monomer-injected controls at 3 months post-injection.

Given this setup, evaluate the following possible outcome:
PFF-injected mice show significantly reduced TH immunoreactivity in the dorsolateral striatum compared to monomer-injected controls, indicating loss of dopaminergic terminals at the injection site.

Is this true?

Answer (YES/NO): YES